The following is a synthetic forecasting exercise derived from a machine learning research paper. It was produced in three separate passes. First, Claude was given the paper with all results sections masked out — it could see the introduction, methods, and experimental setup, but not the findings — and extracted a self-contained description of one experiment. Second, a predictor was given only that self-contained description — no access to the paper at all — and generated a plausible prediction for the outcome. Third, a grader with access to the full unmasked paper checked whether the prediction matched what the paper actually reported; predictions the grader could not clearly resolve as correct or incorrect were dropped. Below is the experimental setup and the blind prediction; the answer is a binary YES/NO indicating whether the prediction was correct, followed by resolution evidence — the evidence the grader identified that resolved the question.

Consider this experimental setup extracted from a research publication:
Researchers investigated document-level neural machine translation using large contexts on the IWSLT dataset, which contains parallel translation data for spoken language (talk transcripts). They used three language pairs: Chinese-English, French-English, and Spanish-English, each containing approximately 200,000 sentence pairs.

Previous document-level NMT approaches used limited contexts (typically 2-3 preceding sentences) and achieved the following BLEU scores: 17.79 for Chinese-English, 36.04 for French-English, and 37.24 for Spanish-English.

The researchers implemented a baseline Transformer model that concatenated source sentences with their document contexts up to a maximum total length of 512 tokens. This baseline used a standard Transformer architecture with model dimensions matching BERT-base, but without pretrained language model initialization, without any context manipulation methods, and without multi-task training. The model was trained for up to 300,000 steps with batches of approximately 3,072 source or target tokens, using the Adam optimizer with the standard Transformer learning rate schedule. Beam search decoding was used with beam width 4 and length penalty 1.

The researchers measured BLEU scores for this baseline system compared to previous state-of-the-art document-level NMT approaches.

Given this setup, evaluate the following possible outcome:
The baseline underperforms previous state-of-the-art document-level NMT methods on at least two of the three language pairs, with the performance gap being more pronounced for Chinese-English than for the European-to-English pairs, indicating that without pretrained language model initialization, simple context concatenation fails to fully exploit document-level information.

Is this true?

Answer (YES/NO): NO